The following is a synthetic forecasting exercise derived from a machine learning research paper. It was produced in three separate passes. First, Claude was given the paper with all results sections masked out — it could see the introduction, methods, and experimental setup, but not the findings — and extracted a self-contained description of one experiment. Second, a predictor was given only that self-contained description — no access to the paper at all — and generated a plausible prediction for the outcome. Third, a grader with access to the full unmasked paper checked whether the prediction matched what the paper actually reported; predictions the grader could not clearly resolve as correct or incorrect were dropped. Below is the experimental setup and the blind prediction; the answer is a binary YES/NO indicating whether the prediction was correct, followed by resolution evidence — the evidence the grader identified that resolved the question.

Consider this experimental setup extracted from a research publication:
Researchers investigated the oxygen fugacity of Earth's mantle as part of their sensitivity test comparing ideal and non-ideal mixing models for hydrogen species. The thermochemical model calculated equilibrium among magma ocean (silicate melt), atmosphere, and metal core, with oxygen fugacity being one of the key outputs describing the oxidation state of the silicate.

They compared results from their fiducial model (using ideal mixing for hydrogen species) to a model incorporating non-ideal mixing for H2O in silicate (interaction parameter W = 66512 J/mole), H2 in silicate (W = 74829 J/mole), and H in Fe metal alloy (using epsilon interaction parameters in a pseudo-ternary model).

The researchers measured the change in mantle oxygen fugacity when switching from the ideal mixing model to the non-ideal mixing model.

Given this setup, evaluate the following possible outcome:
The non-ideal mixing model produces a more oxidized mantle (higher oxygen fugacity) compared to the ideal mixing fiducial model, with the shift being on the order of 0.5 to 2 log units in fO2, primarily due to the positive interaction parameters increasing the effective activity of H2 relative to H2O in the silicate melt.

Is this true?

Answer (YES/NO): NO